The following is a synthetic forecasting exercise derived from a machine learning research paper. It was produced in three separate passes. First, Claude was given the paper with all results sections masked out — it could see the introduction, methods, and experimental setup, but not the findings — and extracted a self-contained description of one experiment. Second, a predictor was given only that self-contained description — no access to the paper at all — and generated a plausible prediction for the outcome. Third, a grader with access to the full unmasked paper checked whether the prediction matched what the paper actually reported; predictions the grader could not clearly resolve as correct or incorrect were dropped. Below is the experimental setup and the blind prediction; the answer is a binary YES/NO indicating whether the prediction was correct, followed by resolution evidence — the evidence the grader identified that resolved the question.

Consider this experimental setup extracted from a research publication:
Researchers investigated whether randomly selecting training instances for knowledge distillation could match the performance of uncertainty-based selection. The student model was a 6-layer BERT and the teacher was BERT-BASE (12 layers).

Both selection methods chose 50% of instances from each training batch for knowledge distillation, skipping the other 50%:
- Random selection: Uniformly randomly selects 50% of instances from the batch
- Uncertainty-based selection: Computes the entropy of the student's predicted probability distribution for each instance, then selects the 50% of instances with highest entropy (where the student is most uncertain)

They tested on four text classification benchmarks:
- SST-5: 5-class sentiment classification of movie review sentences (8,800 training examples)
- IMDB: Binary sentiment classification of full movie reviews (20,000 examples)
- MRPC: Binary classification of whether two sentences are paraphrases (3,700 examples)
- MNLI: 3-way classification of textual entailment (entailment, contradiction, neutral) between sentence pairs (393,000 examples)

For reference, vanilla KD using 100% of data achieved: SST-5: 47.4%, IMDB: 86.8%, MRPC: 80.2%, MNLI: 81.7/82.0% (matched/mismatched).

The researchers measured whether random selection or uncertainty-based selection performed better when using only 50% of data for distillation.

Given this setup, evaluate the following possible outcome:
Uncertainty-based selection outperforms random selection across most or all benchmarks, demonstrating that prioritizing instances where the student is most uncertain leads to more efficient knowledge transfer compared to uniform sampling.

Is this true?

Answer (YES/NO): NO